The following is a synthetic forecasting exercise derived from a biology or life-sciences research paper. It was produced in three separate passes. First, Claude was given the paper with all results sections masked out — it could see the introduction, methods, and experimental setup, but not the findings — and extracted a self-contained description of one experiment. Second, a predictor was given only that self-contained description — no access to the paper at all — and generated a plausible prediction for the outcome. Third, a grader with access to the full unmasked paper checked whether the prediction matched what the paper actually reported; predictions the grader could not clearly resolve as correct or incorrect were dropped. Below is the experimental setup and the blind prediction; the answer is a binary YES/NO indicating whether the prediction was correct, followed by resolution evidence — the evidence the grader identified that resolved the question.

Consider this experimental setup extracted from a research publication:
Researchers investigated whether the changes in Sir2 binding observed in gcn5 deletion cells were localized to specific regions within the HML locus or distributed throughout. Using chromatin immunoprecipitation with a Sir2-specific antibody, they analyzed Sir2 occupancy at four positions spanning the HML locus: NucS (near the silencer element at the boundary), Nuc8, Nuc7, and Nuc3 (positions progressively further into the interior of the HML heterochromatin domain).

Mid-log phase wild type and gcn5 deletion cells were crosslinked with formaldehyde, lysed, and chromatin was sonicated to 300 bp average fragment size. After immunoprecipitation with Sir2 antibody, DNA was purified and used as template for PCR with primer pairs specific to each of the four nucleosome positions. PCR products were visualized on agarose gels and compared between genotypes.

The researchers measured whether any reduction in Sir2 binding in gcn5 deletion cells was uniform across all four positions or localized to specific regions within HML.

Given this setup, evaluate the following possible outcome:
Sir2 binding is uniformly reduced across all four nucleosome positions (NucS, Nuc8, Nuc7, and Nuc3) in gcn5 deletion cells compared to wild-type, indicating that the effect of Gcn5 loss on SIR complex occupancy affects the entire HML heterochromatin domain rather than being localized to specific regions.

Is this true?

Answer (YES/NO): NO